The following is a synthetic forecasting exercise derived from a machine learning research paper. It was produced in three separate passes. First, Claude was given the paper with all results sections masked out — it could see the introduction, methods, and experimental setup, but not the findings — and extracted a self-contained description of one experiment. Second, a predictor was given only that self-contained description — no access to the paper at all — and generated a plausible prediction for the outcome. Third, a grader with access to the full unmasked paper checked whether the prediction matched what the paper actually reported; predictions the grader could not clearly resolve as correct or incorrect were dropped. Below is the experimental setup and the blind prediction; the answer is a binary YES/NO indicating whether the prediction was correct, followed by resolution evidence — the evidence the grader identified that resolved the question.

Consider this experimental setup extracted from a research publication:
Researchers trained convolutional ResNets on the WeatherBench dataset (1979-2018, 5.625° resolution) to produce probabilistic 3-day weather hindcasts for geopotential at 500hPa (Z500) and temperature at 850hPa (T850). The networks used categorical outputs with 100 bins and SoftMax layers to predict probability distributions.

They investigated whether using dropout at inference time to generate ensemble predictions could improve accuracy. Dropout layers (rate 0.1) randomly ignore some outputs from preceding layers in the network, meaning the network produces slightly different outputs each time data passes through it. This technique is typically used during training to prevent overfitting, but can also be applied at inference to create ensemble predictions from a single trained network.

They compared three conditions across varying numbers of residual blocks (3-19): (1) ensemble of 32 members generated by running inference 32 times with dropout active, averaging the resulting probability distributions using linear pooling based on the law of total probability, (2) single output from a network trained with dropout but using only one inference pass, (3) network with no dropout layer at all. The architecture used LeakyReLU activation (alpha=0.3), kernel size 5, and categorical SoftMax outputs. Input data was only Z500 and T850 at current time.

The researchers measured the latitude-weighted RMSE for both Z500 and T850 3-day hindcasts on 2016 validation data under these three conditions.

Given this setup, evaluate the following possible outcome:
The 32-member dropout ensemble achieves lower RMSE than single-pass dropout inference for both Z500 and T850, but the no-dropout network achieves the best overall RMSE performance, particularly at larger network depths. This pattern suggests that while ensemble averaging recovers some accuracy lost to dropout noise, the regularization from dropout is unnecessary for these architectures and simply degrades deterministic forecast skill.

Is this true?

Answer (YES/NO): NO